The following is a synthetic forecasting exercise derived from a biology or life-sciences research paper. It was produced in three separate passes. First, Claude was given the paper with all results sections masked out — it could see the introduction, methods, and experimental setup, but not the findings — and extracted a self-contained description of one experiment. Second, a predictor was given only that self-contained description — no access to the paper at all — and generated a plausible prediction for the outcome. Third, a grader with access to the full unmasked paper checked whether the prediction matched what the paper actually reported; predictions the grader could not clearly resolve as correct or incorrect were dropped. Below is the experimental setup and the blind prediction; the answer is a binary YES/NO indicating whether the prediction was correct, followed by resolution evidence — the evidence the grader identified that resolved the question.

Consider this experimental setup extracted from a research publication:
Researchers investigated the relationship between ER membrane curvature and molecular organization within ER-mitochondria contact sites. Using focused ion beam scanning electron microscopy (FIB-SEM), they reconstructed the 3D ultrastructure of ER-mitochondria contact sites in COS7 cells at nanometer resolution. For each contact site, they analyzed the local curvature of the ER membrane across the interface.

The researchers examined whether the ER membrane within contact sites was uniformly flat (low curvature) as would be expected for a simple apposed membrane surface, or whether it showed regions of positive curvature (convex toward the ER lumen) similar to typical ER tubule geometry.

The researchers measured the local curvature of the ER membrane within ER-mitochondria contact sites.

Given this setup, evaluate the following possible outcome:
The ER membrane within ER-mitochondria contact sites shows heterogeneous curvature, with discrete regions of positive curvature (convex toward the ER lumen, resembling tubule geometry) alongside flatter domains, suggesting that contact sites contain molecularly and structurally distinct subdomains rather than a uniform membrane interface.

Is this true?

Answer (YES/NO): NO